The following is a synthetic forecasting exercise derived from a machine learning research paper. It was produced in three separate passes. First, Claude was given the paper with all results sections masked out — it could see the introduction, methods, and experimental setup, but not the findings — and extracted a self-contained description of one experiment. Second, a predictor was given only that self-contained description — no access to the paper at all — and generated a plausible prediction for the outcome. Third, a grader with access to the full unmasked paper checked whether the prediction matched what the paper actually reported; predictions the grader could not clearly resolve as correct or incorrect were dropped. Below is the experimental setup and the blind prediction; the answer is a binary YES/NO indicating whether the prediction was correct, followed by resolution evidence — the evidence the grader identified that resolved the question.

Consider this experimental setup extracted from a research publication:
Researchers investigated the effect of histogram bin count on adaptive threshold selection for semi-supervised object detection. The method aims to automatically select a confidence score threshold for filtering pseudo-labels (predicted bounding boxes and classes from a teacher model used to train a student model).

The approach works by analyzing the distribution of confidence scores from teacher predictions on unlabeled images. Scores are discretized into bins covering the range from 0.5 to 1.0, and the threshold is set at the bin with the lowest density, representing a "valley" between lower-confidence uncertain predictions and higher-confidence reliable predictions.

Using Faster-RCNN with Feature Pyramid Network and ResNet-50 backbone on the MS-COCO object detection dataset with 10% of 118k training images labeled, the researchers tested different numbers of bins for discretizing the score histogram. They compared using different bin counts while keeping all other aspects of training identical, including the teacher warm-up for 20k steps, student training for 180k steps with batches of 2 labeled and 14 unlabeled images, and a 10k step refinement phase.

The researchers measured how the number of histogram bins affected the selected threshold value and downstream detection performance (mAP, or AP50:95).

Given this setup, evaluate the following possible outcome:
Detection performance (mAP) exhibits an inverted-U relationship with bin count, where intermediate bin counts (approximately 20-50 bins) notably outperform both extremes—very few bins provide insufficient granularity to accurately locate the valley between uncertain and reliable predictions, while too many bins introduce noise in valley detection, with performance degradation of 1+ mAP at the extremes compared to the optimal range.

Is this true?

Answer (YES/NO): NO